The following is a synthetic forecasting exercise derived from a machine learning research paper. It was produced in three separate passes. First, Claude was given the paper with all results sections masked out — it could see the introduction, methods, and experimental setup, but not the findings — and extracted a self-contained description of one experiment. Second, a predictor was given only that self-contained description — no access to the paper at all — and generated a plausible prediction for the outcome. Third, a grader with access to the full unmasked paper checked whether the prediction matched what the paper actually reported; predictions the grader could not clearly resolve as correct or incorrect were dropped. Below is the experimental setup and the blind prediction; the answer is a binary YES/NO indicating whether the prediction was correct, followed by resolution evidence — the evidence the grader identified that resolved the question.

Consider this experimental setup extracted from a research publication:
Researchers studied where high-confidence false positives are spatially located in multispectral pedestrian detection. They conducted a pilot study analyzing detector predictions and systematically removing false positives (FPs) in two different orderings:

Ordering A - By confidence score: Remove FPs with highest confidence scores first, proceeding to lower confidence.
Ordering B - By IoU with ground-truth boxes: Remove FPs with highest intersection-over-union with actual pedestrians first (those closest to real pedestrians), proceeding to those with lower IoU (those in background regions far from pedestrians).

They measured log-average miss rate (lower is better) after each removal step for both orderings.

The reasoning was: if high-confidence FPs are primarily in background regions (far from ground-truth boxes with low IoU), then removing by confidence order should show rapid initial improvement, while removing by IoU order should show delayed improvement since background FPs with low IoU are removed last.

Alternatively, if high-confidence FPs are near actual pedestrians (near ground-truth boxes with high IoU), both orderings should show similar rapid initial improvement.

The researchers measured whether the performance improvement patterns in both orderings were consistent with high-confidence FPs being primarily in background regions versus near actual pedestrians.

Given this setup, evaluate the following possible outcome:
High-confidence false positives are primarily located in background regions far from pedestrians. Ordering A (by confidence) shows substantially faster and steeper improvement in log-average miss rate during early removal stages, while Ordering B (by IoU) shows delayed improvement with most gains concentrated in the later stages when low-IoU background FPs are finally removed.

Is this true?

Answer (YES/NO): YES